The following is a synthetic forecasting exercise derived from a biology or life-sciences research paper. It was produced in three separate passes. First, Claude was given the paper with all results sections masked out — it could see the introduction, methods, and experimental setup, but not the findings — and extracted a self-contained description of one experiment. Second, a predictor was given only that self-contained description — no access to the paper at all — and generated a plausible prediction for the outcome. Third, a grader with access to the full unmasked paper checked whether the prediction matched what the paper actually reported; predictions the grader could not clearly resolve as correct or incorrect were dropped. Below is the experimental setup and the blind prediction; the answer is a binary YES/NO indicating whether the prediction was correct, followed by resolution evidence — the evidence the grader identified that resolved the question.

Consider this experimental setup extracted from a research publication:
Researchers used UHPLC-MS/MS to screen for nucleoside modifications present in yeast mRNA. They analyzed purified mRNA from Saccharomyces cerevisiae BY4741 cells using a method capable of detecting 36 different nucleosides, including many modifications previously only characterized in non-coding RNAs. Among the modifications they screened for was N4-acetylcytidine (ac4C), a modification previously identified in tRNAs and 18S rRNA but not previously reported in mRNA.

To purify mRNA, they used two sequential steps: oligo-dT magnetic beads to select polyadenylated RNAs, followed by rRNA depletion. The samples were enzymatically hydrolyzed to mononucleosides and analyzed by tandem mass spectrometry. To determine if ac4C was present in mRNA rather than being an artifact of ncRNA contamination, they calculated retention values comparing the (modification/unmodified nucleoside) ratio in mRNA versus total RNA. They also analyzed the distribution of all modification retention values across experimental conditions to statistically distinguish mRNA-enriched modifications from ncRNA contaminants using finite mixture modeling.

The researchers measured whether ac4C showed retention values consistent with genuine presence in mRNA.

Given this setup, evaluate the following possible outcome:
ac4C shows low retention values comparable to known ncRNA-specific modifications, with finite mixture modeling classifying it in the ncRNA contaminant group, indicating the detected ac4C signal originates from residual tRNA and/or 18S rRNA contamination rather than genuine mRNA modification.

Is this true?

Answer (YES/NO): NO